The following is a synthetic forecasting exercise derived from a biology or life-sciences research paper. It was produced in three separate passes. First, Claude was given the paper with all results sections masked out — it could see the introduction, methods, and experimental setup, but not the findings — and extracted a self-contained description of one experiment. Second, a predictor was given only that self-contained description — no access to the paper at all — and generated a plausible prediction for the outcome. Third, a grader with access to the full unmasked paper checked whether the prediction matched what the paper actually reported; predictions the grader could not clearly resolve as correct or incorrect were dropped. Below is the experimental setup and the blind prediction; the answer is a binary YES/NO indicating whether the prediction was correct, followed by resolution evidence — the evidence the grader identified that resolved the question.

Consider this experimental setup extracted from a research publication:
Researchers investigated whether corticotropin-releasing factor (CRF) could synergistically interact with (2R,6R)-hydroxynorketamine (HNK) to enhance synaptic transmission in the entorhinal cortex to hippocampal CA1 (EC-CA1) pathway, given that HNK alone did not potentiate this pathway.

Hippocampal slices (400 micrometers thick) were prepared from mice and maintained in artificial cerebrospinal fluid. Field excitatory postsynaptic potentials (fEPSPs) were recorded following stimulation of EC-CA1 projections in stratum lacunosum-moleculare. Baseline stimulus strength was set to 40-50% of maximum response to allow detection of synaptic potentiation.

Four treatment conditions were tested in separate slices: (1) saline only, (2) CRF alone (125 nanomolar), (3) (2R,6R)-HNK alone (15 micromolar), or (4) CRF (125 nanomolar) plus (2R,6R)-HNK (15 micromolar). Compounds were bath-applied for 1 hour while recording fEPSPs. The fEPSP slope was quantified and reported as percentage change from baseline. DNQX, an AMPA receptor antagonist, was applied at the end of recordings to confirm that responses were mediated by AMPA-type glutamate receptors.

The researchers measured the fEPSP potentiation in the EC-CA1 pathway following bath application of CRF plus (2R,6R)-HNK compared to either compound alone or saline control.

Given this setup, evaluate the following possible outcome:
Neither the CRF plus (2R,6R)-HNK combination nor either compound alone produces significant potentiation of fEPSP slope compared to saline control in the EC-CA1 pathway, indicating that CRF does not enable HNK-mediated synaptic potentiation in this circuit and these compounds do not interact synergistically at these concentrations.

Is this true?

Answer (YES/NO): NO